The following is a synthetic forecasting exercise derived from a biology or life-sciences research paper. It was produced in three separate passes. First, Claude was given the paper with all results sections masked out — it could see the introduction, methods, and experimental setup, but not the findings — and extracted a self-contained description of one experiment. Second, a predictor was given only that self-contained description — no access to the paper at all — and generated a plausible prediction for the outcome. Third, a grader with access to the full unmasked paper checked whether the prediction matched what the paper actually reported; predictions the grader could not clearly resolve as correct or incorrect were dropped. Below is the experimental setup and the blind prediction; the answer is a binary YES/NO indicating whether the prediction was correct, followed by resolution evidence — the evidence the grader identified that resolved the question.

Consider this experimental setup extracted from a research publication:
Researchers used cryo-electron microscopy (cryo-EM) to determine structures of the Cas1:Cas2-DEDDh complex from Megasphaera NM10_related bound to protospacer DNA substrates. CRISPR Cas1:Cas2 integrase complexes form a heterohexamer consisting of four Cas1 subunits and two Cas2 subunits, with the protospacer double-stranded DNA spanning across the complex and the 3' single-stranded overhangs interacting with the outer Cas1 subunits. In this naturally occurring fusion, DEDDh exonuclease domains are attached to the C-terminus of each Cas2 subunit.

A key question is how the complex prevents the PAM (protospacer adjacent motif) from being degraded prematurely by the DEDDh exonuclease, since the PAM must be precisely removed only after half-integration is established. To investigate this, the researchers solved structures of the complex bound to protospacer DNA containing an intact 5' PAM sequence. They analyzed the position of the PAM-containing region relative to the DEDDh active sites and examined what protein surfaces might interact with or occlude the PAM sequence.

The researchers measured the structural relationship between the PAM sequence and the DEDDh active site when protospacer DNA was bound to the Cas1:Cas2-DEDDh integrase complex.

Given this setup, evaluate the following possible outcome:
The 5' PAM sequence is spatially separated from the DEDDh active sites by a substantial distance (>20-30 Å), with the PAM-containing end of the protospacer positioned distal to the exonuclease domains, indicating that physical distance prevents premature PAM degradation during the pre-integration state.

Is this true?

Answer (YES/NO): NO